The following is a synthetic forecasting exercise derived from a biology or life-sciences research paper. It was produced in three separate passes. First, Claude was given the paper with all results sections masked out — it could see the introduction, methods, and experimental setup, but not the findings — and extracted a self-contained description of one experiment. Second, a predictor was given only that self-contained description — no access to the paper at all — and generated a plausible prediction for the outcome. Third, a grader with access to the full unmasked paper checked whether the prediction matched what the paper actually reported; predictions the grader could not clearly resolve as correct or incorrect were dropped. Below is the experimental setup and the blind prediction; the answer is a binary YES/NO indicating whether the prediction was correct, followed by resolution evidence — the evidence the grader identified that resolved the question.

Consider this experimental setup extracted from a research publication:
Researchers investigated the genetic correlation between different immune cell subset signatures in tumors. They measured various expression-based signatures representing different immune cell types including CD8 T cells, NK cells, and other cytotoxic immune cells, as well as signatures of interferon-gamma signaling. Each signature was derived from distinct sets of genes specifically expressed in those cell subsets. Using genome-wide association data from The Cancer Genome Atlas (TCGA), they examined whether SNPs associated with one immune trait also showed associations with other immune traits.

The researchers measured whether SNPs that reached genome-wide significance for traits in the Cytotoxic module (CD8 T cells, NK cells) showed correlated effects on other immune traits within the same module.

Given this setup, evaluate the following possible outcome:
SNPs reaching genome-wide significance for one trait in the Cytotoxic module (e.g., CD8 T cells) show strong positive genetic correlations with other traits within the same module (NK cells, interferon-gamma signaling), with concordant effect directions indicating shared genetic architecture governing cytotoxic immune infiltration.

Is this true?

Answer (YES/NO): NO